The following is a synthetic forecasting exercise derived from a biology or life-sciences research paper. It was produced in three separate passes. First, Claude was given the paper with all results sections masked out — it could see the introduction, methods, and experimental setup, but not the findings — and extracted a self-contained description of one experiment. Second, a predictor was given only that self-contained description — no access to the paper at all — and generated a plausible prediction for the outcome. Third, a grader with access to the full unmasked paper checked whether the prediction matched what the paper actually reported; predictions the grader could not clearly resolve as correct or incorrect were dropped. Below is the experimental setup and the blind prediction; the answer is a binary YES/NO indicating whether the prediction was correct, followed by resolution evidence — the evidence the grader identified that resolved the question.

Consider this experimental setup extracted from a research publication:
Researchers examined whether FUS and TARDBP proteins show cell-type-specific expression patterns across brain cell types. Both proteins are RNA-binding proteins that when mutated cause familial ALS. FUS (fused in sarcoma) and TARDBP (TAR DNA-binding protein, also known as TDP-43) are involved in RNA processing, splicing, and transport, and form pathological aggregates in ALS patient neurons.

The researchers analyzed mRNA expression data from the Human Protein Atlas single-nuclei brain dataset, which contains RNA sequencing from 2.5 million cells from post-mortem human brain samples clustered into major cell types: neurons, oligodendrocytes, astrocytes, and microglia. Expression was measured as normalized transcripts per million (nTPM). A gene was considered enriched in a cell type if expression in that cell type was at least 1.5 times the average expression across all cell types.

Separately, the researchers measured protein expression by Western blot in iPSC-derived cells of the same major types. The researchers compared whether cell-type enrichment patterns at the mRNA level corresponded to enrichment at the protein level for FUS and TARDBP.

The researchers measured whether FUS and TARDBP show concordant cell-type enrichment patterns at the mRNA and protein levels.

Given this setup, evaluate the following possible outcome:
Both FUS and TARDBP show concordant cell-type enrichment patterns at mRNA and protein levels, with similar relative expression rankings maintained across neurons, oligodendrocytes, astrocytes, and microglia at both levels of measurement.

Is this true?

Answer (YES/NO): NO